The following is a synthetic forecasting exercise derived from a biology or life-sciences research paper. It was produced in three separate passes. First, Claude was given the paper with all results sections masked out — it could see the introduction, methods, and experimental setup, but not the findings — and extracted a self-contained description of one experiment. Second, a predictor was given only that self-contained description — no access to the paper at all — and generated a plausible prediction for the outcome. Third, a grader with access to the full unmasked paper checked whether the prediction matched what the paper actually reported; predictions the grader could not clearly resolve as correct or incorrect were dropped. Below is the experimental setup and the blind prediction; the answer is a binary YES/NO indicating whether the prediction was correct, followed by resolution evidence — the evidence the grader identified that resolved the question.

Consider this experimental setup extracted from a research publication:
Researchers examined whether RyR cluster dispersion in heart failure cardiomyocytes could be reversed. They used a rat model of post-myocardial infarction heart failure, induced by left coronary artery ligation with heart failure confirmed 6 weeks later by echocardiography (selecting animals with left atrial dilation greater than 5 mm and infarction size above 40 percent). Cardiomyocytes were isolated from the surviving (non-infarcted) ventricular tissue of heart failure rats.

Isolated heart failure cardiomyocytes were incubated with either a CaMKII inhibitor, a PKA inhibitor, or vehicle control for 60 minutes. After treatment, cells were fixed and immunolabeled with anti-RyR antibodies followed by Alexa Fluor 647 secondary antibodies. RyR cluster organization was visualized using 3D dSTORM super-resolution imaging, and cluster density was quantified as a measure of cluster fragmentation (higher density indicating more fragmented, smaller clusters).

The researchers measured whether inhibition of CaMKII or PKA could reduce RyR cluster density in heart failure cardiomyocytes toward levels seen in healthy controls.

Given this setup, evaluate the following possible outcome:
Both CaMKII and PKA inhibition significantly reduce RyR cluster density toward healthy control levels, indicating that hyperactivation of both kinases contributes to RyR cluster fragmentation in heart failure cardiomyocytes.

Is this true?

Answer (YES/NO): YES